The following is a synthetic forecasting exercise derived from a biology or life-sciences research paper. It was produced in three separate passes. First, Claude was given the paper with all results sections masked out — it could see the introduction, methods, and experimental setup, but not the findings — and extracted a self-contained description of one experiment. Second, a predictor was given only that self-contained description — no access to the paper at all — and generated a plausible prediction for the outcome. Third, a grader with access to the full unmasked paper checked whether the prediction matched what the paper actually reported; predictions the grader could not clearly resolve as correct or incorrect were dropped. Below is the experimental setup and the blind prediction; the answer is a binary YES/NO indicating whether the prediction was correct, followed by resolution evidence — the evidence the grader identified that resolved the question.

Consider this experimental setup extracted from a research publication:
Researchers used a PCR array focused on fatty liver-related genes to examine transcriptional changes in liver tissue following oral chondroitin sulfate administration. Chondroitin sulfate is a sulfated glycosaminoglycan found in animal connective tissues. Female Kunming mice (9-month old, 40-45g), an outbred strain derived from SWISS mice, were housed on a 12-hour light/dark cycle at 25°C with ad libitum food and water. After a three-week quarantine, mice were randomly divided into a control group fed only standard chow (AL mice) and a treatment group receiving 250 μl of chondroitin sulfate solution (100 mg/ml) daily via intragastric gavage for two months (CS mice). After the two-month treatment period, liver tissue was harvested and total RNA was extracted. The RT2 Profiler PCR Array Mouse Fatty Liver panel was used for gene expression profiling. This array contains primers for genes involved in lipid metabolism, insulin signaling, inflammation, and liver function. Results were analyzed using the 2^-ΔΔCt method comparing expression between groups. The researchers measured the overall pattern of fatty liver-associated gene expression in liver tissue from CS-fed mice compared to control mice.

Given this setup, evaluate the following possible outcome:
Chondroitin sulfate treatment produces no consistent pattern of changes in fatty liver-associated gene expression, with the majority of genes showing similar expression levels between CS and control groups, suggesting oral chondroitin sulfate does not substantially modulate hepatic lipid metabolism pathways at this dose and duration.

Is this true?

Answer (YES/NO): NO